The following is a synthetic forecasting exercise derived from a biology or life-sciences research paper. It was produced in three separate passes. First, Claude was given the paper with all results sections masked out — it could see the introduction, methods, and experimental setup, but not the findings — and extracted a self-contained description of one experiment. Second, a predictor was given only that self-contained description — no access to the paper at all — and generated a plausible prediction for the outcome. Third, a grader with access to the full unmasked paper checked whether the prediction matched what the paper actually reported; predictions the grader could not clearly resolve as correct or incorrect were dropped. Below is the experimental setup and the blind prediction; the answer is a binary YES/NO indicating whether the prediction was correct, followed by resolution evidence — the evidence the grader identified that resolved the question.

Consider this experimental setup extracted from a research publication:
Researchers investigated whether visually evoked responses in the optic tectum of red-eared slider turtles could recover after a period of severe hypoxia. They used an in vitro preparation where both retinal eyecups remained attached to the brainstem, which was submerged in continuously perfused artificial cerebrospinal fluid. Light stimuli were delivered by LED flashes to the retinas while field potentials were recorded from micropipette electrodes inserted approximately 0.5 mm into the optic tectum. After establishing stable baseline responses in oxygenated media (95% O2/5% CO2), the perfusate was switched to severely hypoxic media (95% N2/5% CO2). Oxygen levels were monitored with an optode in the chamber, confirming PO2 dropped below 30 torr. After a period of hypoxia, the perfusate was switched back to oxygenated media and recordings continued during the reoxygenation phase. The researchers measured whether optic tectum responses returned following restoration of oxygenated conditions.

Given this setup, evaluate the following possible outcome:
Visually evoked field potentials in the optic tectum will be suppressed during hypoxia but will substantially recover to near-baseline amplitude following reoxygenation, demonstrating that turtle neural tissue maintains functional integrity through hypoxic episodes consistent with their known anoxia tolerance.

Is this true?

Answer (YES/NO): YES